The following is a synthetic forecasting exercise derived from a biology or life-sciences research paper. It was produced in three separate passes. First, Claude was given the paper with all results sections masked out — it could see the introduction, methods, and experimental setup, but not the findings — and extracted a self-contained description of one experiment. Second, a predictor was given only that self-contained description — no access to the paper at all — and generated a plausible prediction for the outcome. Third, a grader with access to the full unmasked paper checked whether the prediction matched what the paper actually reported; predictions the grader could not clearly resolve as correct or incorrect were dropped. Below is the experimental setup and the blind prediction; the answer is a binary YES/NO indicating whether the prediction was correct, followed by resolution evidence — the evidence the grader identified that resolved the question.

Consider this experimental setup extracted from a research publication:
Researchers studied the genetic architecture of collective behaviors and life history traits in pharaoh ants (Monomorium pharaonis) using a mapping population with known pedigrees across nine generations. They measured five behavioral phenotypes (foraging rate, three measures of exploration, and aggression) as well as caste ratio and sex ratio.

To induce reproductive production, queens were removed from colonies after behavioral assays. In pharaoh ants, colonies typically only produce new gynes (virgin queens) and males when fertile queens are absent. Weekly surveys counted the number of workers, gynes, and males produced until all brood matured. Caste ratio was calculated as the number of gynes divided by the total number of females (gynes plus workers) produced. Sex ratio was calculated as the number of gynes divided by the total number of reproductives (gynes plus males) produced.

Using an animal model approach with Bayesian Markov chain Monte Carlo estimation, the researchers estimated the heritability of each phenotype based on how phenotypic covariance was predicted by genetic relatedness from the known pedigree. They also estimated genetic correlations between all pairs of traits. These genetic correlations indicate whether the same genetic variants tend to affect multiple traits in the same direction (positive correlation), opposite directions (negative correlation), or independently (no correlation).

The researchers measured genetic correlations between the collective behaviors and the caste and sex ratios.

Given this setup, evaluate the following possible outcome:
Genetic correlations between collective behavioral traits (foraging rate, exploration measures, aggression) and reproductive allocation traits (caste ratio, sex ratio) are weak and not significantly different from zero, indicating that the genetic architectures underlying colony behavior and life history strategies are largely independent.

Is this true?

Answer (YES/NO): YES